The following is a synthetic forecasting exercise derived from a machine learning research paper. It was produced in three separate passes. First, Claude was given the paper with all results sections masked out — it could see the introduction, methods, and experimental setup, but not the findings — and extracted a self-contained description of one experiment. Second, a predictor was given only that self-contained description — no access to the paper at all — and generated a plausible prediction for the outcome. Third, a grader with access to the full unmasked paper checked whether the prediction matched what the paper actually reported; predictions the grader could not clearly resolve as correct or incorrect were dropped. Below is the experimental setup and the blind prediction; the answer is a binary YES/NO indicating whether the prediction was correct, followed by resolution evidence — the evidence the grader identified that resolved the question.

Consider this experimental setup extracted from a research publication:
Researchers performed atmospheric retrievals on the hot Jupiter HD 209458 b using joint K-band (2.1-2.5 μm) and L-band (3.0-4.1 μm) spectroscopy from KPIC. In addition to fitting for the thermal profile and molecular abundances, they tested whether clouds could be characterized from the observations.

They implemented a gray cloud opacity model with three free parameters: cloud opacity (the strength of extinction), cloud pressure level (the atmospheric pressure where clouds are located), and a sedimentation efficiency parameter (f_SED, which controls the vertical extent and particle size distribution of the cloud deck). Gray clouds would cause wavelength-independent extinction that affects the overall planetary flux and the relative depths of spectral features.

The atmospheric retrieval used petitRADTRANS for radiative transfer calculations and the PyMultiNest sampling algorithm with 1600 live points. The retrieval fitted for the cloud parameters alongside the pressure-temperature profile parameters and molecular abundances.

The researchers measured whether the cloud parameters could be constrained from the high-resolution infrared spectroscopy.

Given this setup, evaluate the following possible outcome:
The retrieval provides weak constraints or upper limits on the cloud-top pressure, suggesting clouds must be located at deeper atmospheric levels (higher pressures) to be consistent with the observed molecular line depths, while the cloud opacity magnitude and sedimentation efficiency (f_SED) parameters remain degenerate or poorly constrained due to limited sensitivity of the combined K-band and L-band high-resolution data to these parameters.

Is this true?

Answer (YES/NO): NO